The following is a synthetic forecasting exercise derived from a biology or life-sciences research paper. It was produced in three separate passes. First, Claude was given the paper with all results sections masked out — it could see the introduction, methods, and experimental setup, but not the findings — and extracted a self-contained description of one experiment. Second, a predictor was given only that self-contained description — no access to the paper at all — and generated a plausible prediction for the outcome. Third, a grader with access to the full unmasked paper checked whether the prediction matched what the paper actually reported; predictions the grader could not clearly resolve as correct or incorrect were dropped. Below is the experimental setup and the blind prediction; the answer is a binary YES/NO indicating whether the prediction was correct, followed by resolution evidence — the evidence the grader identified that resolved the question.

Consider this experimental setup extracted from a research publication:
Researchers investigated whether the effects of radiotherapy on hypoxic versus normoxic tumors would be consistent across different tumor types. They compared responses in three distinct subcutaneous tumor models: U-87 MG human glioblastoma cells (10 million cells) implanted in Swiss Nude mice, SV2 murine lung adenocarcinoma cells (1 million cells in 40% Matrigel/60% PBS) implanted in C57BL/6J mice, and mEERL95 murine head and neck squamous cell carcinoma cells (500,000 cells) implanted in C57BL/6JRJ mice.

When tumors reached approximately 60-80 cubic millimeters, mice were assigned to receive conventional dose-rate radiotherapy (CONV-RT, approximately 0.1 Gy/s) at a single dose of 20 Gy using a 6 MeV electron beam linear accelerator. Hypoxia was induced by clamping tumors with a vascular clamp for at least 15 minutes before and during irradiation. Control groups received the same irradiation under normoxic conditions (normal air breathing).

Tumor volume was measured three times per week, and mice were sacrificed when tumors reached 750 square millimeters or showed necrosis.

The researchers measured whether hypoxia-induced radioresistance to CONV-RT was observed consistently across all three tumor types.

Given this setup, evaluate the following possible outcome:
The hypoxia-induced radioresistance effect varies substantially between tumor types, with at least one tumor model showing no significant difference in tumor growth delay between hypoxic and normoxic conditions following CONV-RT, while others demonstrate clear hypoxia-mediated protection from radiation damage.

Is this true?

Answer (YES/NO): NO